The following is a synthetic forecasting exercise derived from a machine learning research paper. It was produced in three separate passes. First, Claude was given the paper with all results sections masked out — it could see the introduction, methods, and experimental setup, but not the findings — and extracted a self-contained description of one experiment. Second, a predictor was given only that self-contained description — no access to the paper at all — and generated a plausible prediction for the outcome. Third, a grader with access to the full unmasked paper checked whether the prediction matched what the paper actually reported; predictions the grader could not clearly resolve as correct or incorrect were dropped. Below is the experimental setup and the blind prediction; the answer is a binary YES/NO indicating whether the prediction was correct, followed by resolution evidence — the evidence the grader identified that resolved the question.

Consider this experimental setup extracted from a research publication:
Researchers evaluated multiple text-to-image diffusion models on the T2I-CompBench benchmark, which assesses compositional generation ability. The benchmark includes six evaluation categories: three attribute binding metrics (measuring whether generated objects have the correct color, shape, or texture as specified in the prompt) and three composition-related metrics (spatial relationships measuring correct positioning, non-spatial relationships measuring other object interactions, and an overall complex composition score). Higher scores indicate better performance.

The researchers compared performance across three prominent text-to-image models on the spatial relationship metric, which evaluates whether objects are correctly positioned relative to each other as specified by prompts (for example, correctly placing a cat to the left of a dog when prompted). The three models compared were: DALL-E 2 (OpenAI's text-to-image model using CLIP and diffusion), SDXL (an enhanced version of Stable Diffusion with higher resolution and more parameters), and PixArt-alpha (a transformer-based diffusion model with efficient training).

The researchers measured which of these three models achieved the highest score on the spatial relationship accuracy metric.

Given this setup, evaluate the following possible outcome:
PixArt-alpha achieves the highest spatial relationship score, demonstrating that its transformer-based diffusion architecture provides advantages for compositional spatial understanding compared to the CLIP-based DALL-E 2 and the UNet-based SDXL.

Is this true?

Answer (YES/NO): YES